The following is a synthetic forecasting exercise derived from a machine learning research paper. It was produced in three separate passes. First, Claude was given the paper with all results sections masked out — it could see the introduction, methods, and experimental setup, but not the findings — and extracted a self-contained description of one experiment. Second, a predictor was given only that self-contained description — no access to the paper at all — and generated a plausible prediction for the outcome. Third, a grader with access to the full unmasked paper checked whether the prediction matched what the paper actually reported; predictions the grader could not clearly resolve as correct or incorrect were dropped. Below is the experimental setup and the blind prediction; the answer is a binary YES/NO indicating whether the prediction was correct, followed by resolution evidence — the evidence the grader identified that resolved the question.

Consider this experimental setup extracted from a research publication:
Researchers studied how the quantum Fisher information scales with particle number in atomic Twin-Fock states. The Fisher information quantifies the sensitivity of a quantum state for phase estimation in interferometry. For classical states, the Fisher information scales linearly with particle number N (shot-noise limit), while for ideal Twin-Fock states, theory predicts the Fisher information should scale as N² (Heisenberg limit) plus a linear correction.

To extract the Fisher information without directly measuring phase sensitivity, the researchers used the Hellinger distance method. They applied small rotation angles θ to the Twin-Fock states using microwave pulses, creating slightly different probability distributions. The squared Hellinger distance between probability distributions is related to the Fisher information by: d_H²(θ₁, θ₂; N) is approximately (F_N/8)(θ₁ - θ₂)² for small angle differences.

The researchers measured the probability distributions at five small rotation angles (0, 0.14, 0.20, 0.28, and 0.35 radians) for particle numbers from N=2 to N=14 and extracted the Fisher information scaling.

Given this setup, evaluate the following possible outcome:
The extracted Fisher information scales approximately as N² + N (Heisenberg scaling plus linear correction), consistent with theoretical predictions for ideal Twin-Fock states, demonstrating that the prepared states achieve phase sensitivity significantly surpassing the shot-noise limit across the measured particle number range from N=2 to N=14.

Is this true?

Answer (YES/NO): YES